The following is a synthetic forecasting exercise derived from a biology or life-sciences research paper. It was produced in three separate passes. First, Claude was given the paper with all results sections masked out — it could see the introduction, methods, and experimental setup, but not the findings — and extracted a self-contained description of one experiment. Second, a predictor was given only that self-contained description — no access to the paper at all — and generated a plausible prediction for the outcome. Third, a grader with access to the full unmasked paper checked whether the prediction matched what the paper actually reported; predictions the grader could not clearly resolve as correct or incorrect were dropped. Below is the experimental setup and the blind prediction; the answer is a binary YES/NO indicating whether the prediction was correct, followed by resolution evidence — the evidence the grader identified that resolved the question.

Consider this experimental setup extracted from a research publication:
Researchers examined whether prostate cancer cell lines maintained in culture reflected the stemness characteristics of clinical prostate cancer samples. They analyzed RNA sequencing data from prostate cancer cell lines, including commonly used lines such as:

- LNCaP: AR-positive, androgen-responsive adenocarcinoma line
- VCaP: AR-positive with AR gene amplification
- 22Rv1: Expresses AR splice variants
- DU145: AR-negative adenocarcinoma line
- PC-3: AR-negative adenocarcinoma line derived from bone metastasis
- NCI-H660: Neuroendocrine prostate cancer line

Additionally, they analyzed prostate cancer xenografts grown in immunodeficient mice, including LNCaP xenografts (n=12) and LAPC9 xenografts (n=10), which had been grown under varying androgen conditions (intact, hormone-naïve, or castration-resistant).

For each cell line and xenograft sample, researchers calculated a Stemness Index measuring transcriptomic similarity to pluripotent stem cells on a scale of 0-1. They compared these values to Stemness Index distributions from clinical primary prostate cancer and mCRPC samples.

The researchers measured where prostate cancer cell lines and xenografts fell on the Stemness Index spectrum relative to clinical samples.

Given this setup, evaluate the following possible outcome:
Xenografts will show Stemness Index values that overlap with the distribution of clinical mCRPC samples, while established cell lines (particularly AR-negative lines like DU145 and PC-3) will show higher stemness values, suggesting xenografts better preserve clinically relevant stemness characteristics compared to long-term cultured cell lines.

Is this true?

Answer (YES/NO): NO